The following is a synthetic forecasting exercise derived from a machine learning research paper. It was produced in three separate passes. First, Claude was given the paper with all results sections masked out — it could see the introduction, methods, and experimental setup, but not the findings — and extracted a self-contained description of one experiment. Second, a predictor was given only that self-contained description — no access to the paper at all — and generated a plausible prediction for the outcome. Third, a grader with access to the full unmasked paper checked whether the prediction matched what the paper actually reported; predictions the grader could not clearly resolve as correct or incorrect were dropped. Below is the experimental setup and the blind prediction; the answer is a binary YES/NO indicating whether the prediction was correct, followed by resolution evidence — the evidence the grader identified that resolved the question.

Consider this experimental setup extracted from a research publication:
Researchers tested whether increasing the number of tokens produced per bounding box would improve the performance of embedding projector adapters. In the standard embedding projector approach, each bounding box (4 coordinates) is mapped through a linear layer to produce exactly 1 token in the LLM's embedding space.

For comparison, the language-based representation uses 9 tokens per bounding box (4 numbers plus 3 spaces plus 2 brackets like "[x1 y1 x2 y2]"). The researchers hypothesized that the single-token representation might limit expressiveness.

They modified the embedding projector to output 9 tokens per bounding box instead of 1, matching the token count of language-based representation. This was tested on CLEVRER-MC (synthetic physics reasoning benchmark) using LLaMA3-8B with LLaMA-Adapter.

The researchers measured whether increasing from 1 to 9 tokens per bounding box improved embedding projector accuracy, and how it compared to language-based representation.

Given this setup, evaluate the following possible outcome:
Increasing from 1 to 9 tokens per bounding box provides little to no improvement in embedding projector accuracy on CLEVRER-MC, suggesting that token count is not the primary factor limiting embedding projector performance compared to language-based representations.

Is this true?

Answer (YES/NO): YES